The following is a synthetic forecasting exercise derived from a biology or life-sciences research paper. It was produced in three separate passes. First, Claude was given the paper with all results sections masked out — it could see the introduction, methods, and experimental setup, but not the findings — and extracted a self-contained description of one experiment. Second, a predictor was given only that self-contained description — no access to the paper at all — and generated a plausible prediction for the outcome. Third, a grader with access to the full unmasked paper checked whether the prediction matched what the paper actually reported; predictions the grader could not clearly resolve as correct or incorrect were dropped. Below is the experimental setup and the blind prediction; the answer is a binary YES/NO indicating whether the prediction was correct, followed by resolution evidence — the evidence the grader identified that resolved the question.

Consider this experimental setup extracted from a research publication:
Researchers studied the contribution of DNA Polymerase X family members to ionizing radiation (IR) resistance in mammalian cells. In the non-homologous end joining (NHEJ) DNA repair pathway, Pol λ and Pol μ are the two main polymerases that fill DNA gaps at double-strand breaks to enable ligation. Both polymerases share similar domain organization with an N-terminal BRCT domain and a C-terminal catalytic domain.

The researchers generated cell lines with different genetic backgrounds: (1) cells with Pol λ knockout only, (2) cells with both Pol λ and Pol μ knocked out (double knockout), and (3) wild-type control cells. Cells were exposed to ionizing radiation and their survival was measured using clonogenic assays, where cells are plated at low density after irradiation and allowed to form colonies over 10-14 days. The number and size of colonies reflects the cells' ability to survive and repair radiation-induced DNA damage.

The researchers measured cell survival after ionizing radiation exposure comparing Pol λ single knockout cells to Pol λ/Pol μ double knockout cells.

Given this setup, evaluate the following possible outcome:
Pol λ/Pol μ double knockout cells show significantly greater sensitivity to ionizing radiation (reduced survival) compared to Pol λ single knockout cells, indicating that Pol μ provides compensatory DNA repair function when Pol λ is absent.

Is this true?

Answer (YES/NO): YES